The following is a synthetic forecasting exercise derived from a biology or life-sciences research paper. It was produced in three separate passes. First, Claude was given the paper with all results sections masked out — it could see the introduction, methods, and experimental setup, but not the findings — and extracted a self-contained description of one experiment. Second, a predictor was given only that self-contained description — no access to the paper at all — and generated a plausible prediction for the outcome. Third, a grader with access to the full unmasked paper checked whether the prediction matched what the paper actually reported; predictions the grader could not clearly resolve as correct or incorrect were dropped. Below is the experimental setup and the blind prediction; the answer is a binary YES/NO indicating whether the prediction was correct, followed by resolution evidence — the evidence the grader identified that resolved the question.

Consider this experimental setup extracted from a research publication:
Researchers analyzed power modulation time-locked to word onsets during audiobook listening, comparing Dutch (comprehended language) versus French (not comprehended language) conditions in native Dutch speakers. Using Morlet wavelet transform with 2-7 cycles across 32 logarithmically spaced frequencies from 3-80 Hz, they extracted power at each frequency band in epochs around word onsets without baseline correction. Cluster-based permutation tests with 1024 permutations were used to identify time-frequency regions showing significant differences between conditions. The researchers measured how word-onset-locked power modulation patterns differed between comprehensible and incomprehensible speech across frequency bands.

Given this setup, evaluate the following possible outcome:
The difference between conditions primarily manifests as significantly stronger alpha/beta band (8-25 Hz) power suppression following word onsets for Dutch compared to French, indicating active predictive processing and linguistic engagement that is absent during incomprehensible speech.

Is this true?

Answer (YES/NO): NO